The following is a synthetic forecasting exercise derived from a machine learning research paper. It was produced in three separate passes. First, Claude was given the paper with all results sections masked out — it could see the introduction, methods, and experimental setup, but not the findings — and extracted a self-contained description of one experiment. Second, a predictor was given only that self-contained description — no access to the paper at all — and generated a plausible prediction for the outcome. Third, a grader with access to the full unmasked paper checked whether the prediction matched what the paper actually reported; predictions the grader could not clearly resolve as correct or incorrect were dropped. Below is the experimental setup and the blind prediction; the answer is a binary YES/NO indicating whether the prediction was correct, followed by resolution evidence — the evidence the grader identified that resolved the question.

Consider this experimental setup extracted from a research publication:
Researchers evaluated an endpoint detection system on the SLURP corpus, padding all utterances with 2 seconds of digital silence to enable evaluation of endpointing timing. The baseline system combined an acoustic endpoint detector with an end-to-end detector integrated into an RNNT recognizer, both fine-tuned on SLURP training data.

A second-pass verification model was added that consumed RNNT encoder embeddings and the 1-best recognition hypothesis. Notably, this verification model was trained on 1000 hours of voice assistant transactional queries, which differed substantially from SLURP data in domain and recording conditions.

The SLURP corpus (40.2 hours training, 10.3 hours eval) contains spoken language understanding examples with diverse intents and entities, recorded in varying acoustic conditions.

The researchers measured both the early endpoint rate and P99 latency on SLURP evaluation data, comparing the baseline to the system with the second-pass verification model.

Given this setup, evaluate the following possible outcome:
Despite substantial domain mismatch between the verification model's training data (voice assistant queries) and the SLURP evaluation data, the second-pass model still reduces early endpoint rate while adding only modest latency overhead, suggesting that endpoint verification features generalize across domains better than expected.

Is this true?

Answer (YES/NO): NO